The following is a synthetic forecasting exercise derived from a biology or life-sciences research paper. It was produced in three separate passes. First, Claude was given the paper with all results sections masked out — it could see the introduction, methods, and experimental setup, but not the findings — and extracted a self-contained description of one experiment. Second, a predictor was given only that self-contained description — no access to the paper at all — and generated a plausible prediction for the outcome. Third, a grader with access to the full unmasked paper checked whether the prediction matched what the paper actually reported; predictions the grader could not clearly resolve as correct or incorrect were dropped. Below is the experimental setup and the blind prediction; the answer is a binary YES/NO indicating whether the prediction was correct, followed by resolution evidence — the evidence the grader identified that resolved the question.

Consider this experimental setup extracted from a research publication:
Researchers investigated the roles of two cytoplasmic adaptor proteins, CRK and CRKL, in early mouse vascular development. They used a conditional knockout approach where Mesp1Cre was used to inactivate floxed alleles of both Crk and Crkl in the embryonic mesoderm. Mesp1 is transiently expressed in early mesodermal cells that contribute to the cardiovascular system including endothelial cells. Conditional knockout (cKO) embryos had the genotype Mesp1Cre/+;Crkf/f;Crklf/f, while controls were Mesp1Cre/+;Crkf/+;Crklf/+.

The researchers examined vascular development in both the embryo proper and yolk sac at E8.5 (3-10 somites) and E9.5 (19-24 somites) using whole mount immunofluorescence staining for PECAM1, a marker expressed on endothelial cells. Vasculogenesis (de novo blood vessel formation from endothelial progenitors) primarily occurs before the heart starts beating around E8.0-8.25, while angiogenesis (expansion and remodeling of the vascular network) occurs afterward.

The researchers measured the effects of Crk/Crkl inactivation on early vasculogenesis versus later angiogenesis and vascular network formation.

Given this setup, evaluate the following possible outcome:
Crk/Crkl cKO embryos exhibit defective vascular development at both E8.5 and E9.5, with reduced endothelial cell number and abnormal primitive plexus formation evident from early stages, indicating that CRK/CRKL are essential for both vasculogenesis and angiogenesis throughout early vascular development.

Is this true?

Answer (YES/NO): NO